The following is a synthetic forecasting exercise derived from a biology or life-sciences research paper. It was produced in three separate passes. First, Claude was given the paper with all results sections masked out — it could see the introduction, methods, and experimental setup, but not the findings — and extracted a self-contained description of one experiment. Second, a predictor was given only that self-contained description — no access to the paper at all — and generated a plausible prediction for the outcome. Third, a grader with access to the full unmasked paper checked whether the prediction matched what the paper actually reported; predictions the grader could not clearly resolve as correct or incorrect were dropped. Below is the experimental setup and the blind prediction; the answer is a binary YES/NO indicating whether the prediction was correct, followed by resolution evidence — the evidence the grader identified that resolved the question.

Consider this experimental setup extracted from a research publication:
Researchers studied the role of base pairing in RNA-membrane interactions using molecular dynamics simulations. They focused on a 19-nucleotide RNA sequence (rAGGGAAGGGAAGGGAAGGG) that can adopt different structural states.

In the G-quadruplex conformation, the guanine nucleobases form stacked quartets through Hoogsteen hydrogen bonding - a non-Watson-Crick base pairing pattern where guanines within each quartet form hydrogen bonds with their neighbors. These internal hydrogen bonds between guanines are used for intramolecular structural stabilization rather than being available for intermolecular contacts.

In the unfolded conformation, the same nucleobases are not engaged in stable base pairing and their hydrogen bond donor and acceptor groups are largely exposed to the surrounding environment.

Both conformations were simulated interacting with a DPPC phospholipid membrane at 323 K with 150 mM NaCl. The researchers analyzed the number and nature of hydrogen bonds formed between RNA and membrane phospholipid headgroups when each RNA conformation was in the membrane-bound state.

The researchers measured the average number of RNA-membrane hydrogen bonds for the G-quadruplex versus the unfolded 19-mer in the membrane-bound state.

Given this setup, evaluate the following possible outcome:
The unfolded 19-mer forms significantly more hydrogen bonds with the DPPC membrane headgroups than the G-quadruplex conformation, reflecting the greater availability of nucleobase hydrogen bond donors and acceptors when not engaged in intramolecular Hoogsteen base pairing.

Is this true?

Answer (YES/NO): YES